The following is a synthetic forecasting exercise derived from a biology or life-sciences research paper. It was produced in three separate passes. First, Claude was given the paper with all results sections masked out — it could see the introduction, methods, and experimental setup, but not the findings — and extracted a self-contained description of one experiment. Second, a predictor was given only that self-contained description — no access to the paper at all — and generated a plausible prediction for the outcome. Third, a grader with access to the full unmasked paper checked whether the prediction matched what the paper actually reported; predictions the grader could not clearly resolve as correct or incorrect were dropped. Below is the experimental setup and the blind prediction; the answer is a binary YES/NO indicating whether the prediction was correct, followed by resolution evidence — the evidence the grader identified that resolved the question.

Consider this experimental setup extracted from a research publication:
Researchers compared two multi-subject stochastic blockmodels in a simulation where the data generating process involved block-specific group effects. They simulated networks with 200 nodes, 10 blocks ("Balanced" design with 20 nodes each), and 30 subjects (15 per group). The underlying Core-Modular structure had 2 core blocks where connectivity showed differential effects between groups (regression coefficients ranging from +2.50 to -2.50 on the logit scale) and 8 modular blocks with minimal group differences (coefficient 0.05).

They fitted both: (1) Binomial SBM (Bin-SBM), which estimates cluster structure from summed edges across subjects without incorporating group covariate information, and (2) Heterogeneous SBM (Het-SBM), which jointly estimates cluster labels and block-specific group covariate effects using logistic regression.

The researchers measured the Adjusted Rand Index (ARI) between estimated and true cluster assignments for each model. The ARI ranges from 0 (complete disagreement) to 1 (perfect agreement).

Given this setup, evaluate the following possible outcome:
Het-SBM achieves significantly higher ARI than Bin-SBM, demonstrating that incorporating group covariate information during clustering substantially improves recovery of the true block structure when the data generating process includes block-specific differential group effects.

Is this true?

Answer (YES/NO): YES